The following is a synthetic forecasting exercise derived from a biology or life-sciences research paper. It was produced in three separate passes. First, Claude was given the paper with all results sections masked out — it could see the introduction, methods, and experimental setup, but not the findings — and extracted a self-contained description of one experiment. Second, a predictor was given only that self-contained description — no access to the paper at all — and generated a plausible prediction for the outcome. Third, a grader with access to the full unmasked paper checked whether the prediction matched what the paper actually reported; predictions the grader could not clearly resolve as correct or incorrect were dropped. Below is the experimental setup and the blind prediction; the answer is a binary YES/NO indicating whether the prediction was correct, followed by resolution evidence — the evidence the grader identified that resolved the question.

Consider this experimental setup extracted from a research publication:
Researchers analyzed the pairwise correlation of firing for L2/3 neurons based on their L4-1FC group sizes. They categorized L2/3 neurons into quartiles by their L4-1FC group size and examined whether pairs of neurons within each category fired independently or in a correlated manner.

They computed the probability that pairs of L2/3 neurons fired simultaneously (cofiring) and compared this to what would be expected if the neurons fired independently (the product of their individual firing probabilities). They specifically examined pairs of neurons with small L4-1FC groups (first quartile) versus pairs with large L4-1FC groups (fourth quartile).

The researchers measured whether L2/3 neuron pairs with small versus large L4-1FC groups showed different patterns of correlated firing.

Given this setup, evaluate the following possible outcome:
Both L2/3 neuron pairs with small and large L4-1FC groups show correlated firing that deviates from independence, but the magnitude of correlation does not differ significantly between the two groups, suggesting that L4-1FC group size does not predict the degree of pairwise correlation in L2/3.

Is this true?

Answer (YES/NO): NO